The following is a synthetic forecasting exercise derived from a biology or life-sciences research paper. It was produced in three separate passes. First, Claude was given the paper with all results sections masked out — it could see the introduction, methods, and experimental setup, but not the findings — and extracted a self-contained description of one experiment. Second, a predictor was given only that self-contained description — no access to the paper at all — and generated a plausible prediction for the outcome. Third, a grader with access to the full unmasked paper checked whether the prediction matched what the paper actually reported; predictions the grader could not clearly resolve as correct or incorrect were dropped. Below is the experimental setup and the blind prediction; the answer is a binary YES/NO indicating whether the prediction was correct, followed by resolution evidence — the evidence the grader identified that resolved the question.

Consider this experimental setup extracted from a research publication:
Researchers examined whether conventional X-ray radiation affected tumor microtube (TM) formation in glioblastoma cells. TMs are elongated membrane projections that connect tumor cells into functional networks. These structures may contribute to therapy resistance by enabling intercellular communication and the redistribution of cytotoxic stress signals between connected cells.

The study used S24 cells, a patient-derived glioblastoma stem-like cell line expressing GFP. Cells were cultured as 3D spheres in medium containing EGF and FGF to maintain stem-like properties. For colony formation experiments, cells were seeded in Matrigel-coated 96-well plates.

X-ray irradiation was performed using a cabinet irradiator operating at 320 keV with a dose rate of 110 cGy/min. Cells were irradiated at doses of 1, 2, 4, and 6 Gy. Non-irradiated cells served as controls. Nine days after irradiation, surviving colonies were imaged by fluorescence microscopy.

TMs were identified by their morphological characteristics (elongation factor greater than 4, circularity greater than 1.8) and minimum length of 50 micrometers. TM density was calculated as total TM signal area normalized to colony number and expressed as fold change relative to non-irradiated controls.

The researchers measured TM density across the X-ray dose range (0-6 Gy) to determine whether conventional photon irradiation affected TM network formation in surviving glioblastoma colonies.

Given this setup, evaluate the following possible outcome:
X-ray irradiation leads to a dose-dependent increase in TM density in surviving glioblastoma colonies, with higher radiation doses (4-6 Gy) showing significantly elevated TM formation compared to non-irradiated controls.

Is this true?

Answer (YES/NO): NO